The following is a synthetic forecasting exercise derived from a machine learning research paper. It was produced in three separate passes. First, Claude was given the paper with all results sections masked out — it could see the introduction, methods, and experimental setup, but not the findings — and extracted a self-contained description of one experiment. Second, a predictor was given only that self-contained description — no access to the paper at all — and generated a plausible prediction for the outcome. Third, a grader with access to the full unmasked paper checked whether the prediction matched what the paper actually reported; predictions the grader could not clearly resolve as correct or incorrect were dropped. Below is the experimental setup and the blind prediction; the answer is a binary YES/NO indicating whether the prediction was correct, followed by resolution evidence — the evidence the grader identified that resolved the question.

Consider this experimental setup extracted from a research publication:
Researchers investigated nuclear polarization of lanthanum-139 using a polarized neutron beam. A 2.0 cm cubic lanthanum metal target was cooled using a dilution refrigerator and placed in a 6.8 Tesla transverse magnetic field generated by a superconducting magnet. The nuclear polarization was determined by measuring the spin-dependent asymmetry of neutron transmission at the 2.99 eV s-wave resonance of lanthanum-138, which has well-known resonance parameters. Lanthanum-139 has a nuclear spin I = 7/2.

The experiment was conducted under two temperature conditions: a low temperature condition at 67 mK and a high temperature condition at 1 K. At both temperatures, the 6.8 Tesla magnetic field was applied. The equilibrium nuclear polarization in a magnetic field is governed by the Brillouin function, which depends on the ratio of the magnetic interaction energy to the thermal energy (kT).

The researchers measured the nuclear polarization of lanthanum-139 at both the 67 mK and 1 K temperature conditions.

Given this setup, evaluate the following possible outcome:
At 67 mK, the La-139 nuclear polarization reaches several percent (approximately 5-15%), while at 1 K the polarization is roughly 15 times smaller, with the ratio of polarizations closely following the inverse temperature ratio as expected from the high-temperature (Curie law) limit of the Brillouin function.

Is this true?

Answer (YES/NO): NO